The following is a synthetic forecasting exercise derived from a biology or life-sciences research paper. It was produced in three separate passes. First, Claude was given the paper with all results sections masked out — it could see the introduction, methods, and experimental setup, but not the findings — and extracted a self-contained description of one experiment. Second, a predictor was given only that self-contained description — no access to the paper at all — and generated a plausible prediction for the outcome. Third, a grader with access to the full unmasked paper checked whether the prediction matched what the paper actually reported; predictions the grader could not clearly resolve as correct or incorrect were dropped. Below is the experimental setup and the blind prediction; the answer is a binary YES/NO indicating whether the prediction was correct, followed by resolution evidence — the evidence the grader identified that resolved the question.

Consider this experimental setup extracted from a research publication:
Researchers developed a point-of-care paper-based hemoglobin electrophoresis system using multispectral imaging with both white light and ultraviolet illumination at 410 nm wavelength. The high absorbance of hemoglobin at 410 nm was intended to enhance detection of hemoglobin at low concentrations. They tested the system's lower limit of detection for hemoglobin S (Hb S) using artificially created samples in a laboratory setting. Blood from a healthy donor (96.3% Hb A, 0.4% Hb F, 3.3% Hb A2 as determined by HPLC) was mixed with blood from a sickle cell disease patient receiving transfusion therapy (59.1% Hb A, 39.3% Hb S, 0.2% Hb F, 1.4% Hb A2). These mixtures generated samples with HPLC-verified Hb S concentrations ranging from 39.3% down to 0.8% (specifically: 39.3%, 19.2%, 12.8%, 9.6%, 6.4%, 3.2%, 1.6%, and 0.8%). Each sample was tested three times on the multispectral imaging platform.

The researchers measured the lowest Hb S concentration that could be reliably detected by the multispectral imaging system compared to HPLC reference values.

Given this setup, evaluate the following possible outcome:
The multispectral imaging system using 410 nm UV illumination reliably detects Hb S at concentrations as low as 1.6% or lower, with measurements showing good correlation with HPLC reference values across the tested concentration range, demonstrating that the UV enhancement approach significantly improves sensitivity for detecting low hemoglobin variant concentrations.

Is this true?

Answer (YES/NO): NO